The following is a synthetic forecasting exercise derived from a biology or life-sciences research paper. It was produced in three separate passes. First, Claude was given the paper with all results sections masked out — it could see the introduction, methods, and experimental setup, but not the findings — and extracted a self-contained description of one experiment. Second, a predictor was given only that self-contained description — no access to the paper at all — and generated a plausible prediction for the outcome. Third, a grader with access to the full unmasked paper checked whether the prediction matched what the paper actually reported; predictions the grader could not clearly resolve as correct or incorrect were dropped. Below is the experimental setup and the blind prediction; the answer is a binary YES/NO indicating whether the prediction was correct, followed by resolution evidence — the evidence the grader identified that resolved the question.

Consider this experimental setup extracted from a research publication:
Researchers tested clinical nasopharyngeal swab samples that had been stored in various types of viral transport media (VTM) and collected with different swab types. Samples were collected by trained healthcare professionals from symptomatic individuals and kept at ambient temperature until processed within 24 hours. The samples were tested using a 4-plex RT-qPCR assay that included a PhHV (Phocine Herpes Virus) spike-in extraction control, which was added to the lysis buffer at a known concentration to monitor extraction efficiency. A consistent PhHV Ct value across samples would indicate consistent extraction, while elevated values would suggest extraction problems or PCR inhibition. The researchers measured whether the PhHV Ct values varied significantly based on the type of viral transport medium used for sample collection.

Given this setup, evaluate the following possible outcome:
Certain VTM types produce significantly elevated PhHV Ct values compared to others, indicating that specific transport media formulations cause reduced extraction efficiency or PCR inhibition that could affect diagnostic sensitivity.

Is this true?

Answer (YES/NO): NO